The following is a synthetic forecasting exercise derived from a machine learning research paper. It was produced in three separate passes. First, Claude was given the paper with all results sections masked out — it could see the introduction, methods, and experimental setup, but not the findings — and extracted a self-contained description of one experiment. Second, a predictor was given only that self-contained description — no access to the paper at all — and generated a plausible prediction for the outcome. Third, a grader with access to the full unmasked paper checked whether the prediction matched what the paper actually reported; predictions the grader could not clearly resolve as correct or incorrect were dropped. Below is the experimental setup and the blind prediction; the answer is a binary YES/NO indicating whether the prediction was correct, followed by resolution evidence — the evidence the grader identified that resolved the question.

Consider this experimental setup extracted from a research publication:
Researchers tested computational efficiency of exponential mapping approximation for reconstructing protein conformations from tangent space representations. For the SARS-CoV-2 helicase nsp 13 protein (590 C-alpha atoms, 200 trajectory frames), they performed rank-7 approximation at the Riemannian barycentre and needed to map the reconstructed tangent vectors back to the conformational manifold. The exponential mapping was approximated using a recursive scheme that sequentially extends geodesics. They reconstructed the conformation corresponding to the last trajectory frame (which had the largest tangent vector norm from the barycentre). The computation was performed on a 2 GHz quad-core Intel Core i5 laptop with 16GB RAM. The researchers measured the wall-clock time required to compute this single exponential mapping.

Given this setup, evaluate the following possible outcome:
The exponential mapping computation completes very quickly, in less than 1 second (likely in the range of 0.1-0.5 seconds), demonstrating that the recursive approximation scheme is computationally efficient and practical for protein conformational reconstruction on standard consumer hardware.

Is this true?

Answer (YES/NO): NO